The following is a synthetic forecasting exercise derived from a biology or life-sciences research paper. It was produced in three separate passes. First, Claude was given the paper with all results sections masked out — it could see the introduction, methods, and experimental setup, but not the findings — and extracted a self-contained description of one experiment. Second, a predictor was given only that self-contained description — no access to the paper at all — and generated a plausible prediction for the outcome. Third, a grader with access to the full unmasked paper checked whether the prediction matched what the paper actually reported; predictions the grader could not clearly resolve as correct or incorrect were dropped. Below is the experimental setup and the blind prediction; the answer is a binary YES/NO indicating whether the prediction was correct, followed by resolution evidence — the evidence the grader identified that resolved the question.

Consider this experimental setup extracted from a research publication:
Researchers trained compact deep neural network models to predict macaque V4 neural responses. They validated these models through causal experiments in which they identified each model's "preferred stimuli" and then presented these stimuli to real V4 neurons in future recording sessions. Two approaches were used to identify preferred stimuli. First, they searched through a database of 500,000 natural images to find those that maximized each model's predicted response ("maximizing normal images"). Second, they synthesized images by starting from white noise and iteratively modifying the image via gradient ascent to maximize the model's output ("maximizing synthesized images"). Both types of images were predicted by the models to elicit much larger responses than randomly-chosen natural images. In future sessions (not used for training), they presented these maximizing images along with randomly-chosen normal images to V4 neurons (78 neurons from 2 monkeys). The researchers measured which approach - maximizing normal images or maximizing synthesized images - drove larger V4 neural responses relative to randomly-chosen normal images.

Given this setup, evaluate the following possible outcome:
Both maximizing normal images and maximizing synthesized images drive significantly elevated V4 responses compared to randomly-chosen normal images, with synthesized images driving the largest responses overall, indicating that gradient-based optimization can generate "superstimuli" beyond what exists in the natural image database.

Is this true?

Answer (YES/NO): NO